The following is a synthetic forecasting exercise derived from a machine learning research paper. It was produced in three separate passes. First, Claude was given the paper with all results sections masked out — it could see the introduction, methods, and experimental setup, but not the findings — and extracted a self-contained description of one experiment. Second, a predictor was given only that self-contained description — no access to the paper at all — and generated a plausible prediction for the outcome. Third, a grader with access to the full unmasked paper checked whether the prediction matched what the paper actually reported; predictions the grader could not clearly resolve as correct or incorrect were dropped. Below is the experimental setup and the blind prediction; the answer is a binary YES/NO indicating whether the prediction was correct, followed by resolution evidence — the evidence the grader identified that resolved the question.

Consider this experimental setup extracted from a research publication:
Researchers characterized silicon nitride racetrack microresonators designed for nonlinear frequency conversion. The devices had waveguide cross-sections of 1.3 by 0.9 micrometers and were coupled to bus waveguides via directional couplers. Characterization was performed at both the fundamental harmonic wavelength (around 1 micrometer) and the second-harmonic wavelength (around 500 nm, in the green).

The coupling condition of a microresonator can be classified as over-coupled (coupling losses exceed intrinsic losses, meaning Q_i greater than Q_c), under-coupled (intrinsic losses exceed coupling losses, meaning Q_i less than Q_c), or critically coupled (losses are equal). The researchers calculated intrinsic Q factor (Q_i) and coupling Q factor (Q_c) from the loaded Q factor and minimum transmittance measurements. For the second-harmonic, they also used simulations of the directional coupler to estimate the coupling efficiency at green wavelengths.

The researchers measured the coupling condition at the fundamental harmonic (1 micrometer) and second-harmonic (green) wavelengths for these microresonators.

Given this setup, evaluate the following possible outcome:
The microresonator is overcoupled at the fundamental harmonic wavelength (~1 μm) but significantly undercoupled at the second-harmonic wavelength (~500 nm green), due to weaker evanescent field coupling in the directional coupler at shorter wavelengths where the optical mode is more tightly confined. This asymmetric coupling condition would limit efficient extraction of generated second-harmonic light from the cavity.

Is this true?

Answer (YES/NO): YES